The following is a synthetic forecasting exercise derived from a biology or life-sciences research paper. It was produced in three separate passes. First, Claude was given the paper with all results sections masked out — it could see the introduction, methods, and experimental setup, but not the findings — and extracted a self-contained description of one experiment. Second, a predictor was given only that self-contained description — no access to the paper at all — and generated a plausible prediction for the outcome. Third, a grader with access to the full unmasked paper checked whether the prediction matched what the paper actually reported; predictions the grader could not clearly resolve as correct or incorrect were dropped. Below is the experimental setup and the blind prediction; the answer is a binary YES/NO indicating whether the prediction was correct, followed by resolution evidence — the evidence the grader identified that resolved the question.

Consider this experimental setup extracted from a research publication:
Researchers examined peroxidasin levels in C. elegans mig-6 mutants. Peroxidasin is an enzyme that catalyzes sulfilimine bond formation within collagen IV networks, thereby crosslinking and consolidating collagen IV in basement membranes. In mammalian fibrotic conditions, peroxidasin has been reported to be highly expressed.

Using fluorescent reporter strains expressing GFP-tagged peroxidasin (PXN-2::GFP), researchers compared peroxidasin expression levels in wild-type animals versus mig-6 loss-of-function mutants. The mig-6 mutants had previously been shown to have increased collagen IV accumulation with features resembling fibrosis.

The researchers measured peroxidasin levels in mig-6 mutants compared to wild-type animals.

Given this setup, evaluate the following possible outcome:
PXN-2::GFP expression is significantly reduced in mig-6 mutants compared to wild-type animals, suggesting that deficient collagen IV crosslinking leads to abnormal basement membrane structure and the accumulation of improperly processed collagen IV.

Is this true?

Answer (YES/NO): NO